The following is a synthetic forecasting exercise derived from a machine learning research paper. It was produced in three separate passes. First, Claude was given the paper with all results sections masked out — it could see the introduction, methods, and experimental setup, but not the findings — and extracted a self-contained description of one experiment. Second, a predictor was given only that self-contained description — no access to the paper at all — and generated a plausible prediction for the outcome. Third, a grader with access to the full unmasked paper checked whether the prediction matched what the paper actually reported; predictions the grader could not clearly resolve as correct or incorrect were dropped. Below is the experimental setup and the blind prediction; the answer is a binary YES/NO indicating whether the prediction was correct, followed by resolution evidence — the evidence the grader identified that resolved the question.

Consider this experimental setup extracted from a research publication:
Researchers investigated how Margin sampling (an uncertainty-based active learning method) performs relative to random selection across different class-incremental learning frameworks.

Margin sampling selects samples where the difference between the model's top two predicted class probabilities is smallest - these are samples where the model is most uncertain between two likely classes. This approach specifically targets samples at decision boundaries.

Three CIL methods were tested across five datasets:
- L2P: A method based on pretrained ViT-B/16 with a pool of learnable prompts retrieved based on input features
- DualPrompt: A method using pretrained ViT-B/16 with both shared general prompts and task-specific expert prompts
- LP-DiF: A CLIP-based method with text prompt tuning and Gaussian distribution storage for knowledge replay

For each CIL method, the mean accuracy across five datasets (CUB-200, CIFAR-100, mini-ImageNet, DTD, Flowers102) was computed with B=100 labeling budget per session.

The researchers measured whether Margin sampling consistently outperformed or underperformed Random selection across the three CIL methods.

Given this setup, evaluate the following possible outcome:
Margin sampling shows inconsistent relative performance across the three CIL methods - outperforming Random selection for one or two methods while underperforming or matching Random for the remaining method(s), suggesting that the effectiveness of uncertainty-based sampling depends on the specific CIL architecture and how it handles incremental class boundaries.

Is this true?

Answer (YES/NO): YES